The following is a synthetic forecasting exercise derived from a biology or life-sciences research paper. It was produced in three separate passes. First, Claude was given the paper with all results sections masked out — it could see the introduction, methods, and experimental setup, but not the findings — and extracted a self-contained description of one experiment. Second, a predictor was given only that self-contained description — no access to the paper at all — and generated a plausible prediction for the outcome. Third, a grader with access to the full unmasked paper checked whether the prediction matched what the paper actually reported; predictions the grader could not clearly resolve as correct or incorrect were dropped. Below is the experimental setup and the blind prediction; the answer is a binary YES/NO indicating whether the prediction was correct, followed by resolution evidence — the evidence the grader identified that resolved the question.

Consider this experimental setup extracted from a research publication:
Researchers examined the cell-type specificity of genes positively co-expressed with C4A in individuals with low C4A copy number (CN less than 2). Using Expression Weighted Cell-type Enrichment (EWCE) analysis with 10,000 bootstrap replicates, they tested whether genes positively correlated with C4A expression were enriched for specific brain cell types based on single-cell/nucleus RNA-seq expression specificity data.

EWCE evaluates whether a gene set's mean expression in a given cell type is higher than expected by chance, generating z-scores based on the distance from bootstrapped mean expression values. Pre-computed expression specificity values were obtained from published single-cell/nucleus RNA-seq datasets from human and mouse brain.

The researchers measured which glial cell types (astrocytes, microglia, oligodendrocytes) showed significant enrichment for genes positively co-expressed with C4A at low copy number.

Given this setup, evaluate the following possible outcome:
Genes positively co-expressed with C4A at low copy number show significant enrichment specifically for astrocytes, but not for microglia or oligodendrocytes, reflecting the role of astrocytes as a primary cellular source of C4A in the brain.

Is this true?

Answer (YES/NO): YES